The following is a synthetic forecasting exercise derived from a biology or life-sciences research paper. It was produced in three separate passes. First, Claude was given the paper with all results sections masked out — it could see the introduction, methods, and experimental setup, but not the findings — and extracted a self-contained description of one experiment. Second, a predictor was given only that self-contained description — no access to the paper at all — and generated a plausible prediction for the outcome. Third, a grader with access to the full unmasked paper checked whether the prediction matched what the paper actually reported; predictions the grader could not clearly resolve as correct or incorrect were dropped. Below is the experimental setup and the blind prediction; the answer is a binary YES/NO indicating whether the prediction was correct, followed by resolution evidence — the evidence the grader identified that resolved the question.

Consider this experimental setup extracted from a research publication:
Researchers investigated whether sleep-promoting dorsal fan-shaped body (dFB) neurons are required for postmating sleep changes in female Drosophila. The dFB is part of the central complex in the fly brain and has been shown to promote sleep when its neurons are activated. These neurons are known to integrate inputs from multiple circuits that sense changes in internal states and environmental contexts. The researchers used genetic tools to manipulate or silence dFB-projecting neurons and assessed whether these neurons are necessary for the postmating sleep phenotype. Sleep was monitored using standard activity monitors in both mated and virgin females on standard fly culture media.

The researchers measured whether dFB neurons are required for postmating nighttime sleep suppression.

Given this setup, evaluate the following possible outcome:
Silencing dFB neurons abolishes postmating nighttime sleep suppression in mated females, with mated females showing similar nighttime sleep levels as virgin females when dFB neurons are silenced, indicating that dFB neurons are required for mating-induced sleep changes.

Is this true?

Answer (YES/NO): YES